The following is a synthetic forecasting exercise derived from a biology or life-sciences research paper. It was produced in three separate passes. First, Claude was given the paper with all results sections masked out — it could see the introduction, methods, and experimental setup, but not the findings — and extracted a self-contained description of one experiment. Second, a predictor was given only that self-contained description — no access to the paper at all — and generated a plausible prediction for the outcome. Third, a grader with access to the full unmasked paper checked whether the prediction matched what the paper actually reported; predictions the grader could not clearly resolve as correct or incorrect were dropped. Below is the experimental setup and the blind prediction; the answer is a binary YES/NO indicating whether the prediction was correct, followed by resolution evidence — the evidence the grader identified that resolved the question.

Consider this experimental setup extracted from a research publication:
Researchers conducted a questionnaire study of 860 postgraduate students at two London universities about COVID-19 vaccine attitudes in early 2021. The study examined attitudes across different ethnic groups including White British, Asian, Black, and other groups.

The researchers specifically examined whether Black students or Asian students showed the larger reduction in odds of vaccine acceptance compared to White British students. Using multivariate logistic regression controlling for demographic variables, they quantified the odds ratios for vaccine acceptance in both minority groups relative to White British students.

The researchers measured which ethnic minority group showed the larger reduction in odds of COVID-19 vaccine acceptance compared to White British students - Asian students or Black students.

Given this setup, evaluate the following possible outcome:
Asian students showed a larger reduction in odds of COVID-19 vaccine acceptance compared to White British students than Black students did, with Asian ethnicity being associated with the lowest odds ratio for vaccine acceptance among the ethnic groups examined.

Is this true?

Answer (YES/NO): NO